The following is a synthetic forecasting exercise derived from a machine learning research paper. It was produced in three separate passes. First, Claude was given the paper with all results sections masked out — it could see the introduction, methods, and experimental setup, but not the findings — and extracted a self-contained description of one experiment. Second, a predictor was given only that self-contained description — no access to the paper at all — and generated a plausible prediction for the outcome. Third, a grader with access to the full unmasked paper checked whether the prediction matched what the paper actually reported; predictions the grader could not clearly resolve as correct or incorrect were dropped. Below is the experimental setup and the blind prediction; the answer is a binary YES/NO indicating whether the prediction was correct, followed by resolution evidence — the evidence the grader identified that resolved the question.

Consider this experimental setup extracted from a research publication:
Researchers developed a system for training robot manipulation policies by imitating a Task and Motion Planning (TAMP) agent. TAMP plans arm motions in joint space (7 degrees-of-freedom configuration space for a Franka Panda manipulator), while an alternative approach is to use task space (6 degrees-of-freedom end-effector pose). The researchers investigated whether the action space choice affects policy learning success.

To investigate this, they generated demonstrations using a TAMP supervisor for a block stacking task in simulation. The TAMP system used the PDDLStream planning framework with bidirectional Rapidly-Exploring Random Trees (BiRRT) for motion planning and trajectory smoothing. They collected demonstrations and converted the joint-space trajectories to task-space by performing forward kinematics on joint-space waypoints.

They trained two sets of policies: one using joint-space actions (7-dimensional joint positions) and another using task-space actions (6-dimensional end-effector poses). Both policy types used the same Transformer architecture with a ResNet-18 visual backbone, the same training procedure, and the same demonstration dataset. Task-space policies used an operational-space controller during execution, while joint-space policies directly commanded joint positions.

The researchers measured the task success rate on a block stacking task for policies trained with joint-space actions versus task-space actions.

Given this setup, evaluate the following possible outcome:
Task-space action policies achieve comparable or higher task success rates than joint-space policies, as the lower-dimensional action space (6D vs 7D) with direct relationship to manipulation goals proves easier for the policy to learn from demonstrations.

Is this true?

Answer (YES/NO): YES